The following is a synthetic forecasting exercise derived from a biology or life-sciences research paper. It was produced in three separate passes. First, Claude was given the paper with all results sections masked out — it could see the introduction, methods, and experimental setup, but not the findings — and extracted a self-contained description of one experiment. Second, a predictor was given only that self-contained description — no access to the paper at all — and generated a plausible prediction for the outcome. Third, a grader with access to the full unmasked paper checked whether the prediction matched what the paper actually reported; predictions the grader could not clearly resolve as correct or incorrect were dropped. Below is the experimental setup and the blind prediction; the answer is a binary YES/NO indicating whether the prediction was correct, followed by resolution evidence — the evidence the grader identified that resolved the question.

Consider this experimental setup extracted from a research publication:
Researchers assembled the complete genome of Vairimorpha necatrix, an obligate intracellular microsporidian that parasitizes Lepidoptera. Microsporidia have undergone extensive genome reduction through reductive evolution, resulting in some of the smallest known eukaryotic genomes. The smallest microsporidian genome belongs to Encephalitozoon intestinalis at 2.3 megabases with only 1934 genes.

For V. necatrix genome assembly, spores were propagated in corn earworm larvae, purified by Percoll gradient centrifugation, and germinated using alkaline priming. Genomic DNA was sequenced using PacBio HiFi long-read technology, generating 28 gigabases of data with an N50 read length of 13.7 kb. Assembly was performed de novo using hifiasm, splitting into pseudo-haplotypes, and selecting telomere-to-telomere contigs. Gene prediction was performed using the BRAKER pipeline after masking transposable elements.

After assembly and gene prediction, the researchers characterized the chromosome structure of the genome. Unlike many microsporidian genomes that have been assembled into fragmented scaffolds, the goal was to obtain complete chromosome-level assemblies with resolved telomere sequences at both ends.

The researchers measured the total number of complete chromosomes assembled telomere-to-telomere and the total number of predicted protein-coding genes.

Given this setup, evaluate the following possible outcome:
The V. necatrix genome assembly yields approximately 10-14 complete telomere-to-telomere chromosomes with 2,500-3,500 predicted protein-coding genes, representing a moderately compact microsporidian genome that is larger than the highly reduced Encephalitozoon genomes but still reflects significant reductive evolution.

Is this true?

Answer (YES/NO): YES